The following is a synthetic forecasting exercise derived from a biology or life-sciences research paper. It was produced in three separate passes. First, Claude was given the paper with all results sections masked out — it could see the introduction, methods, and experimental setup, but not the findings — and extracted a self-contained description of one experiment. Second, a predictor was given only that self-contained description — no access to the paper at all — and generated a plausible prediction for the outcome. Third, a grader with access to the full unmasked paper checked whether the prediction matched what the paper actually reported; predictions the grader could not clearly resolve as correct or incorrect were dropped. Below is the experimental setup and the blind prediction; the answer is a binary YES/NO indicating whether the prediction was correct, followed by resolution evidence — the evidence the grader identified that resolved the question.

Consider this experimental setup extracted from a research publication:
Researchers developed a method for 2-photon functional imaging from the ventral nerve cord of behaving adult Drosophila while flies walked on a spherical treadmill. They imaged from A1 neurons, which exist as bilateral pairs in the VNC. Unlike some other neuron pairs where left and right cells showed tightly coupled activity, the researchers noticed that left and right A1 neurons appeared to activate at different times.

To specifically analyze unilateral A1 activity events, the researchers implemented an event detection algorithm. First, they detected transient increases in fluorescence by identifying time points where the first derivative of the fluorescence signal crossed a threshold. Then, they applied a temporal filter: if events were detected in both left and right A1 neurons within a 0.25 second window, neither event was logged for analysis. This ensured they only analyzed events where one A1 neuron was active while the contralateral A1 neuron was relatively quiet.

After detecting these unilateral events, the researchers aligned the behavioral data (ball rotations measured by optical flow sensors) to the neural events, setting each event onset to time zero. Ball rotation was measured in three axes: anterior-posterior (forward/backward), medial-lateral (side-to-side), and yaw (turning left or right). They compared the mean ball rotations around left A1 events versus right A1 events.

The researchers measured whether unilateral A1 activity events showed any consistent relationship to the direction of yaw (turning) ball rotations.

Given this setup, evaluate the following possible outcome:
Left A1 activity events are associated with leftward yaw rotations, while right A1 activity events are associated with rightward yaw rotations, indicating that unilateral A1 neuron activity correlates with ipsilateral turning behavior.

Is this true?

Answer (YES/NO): NO